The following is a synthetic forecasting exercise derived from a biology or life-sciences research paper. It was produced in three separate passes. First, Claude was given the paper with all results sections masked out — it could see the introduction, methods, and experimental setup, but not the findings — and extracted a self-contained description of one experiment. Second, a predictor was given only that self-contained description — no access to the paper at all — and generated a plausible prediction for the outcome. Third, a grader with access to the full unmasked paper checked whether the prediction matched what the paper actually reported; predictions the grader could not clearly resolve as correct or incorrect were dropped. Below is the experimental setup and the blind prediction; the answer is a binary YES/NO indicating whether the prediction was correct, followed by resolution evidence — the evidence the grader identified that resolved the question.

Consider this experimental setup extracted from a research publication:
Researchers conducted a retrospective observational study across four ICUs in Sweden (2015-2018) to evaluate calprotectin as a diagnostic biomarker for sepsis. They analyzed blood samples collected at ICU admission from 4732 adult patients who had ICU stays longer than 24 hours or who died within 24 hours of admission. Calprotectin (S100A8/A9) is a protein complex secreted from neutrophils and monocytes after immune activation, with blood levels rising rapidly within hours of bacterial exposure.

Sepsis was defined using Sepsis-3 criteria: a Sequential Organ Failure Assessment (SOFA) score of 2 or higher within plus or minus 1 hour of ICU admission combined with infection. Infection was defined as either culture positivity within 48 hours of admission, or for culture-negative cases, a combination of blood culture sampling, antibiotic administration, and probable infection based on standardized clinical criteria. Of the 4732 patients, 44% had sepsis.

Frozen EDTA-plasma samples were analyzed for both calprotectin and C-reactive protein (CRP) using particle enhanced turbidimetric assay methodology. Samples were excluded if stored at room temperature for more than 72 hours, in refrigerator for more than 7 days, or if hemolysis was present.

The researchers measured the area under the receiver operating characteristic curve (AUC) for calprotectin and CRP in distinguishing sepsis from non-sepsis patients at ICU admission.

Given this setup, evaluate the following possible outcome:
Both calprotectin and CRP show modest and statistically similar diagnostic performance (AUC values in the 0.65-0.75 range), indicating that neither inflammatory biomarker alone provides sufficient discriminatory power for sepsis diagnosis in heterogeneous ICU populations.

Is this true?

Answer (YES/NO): NO